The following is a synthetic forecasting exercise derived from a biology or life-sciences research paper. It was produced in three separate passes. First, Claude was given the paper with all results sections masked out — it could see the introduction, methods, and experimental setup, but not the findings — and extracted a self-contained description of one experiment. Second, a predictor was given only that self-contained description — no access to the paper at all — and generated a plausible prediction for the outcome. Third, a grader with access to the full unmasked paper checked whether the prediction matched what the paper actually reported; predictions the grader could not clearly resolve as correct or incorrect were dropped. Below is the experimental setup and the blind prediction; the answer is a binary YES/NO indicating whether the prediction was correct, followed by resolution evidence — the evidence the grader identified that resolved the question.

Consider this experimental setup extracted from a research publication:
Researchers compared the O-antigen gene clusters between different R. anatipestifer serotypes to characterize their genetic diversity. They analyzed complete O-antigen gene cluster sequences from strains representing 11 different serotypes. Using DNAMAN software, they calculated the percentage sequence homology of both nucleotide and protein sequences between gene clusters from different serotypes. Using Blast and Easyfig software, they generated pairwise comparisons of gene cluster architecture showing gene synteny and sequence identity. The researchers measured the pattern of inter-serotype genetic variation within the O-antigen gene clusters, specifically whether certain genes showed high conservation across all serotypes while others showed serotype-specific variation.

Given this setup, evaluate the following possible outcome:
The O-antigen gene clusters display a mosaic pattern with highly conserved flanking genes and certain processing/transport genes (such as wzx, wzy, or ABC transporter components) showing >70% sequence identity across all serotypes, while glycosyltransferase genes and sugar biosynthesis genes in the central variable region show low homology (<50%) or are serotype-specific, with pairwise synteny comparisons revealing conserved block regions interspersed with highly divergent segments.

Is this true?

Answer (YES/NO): NO